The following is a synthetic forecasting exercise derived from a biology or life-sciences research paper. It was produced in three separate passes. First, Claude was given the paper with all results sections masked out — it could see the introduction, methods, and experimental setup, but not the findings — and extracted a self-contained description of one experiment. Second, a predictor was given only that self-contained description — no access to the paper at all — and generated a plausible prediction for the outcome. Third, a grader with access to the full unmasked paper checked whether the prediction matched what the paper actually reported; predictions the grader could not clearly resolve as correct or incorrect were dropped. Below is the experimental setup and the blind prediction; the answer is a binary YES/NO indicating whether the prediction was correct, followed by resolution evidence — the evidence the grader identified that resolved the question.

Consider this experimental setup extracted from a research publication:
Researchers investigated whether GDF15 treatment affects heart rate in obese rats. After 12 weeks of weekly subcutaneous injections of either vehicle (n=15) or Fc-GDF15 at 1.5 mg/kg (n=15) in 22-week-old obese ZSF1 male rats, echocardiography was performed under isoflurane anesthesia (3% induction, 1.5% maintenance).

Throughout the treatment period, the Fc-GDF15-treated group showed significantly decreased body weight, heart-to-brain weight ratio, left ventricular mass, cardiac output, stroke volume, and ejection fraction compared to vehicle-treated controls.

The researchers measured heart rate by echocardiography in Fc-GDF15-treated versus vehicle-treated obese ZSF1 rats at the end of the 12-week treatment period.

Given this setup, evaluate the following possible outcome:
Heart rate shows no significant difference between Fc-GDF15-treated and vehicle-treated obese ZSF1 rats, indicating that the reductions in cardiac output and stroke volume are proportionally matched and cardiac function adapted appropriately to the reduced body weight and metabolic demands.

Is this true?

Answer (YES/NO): YES